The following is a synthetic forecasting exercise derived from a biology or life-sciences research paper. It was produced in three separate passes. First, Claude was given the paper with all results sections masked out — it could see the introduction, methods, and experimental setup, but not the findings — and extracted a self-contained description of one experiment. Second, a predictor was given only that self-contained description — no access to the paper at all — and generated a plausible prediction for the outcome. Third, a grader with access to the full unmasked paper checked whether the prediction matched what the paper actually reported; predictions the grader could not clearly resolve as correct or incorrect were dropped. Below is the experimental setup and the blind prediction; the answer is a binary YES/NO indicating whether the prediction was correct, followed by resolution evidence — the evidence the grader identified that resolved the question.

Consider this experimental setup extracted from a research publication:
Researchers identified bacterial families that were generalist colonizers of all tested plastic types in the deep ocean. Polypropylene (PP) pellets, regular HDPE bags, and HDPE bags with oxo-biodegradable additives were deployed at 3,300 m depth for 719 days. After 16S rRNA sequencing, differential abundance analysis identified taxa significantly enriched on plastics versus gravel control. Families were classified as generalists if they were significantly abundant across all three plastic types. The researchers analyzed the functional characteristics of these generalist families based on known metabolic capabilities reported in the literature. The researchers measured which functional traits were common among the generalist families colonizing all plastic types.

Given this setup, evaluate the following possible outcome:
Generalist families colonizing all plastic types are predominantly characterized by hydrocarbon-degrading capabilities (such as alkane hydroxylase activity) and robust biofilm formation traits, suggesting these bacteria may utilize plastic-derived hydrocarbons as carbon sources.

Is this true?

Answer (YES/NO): NO